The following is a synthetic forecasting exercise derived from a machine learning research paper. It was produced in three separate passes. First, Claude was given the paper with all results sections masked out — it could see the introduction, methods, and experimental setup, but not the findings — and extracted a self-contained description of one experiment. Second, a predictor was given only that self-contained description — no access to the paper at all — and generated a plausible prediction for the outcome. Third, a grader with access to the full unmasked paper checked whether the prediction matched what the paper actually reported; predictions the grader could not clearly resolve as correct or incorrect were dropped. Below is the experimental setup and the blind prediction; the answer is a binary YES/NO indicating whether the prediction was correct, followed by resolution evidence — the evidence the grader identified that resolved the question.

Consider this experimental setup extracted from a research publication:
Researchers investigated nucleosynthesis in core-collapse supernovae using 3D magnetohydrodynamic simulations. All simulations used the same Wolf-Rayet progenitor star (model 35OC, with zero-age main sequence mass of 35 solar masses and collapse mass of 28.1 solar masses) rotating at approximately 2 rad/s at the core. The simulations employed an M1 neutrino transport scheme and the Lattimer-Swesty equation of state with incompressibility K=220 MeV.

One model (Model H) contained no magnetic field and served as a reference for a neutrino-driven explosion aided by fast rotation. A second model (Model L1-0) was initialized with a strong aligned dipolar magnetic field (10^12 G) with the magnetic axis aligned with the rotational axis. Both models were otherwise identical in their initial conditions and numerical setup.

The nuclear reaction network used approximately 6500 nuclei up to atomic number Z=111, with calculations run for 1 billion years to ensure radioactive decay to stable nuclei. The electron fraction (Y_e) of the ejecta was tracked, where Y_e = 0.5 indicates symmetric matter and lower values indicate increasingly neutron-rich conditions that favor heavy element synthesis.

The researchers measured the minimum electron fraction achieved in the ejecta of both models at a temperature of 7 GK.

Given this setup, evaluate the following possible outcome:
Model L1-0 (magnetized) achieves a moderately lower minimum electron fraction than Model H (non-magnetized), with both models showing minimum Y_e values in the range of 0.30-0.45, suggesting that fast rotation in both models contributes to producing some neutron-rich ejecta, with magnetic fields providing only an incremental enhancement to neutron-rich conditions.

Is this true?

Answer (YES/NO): NO